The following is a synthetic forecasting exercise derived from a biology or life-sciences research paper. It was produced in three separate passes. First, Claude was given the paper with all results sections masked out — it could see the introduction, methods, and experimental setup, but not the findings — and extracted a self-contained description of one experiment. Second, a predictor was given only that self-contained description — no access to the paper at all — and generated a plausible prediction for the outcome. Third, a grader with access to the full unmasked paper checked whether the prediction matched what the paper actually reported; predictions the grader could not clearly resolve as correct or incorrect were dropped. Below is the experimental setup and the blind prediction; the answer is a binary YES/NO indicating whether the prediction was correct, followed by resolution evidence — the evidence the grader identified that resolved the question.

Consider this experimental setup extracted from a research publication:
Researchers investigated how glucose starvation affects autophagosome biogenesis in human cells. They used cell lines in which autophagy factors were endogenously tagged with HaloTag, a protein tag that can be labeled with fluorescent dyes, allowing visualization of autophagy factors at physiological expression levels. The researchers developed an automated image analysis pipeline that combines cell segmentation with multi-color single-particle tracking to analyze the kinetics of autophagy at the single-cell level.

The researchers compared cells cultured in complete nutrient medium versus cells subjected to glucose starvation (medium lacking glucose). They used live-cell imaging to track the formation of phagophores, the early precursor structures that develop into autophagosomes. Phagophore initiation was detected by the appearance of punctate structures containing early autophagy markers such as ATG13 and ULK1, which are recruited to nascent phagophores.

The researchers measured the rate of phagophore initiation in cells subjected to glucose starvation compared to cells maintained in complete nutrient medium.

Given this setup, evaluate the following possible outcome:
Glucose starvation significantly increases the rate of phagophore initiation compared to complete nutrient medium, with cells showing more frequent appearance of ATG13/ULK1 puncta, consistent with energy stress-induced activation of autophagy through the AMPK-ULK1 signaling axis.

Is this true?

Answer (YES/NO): NO